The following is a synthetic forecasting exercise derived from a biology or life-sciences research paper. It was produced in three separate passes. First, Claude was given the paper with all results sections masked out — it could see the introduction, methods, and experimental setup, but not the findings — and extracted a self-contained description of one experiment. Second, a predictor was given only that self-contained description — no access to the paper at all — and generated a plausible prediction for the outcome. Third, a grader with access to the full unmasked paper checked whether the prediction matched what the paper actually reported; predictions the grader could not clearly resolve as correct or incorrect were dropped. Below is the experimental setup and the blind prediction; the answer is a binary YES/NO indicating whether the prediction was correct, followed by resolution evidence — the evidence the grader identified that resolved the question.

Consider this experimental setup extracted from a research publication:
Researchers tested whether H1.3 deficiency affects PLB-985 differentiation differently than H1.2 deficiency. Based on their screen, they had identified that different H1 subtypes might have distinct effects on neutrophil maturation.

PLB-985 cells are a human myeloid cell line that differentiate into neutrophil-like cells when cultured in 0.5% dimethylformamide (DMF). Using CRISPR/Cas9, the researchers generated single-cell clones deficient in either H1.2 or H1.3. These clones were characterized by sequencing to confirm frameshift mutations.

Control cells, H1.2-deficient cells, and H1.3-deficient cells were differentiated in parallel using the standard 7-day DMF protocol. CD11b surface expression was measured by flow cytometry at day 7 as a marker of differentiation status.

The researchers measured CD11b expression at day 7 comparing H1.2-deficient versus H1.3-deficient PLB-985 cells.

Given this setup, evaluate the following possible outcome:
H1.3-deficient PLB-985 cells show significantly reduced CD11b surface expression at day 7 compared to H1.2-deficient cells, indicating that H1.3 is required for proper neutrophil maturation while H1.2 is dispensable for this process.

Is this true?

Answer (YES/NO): NO